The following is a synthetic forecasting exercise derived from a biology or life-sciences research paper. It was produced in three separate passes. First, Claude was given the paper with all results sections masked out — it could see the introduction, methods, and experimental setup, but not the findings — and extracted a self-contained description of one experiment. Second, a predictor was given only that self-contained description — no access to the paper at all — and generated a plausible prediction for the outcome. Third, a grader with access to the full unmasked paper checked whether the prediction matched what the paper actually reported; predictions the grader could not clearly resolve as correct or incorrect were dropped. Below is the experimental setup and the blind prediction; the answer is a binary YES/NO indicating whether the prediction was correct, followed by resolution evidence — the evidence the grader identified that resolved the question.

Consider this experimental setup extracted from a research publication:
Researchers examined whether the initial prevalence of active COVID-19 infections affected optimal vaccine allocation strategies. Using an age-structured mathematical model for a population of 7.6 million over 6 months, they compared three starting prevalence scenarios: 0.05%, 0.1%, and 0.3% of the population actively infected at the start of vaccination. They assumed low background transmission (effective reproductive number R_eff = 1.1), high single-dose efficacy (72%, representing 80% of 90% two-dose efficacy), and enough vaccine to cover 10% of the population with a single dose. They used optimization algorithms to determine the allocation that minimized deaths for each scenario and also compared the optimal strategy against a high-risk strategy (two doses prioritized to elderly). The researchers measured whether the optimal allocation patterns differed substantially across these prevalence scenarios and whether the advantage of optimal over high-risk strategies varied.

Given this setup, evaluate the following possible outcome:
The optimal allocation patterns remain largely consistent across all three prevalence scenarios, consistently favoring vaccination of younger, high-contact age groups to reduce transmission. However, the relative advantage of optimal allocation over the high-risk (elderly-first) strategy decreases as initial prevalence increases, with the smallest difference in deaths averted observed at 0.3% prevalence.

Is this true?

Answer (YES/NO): NO